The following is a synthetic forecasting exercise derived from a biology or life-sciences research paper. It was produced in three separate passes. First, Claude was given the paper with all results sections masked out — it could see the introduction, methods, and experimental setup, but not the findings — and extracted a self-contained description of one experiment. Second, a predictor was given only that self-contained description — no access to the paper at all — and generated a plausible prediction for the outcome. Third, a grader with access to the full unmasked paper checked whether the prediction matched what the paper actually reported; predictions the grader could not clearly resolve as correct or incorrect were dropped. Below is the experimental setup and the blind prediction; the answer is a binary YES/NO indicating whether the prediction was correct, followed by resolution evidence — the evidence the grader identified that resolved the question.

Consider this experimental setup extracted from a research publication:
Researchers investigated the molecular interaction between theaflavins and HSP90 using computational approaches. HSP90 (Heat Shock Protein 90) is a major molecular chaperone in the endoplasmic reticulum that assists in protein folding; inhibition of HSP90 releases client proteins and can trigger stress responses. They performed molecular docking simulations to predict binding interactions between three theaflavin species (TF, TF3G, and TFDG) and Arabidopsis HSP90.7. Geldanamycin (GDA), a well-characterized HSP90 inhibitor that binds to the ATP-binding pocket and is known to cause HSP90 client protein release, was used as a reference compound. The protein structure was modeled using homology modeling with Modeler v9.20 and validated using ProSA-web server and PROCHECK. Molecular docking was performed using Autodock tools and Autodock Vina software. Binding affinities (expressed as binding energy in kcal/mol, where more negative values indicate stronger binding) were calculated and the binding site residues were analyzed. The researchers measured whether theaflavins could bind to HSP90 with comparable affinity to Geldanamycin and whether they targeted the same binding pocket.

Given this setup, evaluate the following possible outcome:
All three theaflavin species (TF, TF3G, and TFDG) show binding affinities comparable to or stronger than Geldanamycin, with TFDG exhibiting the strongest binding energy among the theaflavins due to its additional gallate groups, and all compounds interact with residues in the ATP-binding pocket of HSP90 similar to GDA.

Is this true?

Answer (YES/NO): NO